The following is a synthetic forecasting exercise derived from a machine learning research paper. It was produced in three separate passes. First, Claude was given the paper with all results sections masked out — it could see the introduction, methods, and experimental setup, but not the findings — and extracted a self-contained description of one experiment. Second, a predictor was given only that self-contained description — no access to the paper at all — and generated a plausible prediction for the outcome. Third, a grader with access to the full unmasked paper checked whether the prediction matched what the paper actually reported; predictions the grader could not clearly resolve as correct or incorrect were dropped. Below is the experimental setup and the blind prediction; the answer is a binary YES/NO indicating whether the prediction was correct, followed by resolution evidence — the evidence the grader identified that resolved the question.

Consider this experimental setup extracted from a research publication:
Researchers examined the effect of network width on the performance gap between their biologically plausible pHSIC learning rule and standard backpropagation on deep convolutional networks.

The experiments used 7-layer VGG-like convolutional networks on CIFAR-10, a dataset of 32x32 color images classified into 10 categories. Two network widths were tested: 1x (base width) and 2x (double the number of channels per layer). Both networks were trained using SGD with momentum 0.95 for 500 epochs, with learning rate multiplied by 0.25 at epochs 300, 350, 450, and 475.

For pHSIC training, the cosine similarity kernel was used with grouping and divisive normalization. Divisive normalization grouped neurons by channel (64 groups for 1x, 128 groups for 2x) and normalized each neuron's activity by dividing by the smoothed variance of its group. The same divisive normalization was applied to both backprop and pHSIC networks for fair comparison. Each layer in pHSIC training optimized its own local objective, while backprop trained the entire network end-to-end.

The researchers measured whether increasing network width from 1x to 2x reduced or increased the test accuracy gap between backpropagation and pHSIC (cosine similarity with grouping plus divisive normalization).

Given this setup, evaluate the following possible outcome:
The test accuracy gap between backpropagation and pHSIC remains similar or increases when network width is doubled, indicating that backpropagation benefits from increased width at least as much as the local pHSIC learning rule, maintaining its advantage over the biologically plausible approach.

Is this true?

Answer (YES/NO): NO